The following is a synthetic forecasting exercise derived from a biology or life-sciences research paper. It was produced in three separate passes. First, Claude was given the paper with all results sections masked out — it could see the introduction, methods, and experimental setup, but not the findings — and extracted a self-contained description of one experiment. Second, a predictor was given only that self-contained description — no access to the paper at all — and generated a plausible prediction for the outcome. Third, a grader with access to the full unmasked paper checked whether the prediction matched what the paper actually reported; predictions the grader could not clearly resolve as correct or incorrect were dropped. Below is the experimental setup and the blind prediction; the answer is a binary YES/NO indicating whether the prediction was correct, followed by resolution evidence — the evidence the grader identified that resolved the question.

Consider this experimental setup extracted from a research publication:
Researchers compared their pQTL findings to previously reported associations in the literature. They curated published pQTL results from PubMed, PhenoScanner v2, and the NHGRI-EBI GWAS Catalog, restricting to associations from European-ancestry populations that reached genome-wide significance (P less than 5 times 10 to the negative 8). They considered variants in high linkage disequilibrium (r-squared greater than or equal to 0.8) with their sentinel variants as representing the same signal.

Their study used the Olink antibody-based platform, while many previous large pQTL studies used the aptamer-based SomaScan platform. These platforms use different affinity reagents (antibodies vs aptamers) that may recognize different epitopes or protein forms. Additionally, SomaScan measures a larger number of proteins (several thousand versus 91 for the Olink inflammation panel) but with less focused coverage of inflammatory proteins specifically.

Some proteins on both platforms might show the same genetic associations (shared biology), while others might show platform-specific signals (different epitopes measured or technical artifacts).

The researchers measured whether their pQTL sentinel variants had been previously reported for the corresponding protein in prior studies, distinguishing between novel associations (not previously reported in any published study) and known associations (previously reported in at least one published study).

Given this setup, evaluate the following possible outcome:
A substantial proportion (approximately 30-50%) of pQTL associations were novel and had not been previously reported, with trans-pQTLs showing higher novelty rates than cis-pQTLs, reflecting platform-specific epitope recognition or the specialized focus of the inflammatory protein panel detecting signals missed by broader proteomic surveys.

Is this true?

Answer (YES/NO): NO